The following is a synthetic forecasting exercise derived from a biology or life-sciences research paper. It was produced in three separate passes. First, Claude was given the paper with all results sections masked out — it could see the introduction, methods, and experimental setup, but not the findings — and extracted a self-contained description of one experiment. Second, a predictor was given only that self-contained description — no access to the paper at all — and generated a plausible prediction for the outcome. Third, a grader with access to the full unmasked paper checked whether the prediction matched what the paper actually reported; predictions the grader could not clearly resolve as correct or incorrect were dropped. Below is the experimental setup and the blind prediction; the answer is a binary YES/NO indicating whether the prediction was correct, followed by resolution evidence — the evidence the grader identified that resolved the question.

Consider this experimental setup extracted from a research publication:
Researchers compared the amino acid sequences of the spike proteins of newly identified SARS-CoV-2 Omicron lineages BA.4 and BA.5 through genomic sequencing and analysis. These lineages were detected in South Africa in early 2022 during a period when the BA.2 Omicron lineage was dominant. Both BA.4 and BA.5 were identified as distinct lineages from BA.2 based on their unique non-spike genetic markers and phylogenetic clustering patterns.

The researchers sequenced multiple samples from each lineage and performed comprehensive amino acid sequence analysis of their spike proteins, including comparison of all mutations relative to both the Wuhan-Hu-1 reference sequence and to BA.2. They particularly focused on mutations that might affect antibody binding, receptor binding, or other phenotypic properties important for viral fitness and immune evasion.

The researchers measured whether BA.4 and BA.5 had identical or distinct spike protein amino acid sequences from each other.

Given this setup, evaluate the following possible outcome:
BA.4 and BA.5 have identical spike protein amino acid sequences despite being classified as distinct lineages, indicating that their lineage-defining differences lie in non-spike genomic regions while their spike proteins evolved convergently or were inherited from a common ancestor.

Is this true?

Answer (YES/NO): YES